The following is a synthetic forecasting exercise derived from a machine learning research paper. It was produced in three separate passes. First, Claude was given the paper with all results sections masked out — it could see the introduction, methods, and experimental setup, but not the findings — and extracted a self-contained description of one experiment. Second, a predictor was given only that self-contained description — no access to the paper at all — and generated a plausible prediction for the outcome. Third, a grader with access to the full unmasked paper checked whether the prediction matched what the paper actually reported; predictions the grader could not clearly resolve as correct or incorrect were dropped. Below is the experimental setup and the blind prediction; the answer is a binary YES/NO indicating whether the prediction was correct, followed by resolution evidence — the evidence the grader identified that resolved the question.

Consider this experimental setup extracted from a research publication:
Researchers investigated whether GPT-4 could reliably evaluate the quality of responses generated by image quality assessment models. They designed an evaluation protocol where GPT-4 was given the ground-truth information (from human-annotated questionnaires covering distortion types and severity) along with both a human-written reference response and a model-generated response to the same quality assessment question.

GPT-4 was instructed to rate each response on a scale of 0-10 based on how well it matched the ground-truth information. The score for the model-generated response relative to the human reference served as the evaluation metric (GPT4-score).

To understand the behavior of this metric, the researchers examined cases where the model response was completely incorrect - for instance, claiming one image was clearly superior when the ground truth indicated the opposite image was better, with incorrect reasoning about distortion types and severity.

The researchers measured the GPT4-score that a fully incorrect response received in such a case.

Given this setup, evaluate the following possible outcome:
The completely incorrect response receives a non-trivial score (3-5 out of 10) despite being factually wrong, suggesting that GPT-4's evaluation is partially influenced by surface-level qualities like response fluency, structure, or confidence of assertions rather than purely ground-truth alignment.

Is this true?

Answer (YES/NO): NO